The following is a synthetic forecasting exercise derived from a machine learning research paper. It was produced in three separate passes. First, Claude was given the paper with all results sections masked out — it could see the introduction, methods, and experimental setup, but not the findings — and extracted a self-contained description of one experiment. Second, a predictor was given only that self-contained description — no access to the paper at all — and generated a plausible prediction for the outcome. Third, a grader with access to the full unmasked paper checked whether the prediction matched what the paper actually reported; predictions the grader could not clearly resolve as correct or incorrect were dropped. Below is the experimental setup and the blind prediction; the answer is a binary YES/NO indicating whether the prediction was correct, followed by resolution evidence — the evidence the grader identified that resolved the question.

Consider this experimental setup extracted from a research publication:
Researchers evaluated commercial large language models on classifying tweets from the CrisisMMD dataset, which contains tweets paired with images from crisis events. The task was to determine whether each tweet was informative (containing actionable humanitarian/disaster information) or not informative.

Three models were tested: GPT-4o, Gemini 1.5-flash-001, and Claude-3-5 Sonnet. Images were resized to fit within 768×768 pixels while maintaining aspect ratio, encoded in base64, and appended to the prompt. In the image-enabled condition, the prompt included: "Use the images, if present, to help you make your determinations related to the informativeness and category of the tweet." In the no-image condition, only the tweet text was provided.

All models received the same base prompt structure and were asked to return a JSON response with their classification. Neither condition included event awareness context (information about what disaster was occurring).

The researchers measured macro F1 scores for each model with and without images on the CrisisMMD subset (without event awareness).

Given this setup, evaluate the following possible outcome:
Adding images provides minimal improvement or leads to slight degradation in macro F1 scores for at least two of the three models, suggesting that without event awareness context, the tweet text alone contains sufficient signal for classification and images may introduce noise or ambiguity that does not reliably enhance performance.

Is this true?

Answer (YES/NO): YES